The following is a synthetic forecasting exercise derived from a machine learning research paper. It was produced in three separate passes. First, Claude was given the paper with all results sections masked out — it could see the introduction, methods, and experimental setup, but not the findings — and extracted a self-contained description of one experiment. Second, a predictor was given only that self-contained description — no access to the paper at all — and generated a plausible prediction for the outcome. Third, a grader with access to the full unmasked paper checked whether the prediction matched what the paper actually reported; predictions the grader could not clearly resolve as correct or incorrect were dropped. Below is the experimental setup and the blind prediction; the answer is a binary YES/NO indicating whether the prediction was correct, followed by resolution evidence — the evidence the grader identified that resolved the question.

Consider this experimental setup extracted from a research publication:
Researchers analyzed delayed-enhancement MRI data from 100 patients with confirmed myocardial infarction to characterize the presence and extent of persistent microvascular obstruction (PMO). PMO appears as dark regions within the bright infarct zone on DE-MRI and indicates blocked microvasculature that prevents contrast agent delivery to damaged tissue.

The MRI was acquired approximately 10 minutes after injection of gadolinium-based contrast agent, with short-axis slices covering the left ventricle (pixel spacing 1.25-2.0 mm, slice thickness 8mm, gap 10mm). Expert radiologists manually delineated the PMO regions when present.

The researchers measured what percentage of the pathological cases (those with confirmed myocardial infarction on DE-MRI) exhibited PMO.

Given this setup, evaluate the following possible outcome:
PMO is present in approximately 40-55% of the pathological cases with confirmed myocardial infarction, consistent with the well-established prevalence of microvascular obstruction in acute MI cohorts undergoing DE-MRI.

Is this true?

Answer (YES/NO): YES